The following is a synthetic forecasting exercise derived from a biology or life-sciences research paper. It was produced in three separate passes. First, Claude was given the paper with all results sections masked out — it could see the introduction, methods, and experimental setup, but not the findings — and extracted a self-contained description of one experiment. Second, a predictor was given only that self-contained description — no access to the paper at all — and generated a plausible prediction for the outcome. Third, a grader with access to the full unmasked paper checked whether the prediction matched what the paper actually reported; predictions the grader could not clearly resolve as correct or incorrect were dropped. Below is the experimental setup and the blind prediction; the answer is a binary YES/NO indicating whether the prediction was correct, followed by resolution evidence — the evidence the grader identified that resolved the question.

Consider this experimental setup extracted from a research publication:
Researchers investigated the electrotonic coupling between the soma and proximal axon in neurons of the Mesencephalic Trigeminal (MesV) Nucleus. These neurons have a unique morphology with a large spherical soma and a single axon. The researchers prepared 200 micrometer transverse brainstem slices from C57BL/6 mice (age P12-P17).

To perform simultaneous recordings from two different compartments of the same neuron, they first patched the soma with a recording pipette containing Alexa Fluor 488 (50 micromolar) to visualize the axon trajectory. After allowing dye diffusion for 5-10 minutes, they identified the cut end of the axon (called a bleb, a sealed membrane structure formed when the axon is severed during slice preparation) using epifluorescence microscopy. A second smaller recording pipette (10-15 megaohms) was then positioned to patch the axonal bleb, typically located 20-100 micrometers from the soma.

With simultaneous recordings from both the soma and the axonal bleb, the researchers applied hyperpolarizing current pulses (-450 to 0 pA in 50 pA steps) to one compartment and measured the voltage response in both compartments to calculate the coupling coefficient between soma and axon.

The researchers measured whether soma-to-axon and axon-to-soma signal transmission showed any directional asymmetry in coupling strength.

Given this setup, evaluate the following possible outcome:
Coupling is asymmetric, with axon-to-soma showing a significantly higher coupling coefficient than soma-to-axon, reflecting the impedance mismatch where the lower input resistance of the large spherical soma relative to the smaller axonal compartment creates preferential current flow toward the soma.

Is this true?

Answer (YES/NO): NO